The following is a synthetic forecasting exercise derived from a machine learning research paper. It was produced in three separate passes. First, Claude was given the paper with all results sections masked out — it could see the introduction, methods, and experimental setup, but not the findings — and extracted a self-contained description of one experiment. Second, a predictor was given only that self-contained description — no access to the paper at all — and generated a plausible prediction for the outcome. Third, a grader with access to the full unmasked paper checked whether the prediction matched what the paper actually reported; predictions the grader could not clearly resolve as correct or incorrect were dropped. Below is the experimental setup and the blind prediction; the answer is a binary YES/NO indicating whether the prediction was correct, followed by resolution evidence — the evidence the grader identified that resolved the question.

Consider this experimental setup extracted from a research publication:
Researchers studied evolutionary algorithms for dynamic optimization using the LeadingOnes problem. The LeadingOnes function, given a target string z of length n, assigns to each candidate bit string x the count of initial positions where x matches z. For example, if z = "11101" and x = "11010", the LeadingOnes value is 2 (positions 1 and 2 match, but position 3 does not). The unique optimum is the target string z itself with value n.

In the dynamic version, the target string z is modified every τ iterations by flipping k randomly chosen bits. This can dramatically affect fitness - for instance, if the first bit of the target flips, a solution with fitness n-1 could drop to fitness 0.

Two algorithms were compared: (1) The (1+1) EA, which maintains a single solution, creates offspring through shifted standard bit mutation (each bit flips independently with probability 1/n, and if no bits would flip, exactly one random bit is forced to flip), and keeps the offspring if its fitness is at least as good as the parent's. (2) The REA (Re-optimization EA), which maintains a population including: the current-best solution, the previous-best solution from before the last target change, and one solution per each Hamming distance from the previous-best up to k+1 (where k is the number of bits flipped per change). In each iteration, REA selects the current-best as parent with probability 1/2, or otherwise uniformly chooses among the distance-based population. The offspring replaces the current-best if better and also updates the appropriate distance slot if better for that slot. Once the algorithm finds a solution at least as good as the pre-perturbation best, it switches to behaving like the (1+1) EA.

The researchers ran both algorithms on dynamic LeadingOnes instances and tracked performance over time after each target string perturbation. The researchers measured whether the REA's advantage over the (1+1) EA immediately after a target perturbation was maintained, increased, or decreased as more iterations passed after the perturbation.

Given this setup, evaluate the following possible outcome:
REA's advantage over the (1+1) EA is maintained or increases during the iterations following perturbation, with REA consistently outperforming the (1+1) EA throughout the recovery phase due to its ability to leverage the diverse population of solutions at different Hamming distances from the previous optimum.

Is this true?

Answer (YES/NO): NO